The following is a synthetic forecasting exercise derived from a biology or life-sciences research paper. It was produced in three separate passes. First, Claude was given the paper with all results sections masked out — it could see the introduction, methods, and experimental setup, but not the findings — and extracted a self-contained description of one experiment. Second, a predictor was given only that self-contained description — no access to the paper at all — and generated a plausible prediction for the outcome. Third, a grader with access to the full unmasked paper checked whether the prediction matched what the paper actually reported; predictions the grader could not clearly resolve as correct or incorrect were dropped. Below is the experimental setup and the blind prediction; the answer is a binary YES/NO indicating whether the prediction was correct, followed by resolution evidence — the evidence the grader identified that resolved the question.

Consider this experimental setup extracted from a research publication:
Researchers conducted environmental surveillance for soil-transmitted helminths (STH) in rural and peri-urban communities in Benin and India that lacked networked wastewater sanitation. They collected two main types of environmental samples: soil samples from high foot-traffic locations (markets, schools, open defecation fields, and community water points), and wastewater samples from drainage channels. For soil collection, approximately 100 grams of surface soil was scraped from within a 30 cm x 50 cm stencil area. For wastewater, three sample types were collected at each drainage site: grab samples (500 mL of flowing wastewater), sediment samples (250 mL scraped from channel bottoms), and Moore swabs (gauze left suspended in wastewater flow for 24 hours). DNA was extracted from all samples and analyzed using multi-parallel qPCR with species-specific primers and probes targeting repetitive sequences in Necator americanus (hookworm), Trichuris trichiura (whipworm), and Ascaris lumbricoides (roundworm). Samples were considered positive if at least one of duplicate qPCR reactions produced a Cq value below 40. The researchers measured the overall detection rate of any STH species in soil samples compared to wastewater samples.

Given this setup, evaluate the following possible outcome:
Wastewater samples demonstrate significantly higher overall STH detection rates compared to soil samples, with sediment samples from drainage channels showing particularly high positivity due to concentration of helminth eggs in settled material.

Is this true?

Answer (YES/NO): NO